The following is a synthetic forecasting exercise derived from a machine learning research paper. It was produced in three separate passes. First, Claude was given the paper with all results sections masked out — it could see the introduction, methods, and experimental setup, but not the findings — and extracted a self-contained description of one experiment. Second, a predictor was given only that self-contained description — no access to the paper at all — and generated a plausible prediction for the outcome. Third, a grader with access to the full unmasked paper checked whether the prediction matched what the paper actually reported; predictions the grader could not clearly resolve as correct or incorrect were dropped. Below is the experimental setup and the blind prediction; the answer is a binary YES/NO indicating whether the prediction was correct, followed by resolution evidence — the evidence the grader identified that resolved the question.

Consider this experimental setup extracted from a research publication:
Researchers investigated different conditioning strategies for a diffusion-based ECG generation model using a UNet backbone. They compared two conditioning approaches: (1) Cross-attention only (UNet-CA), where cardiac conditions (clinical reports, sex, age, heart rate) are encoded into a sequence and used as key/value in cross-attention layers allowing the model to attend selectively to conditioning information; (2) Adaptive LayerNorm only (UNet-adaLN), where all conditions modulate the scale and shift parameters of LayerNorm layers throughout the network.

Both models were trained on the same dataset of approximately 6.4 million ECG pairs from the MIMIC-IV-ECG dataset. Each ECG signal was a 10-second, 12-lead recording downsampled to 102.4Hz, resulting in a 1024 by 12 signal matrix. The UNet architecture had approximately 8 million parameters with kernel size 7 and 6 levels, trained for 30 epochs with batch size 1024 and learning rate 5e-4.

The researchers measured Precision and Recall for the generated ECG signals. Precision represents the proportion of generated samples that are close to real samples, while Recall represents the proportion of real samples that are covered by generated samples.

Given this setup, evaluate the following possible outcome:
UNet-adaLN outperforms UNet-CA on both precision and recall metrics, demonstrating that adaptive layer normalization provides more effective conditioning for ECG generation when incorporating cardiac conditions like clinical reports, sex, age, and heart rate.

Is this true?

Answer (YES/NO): NO